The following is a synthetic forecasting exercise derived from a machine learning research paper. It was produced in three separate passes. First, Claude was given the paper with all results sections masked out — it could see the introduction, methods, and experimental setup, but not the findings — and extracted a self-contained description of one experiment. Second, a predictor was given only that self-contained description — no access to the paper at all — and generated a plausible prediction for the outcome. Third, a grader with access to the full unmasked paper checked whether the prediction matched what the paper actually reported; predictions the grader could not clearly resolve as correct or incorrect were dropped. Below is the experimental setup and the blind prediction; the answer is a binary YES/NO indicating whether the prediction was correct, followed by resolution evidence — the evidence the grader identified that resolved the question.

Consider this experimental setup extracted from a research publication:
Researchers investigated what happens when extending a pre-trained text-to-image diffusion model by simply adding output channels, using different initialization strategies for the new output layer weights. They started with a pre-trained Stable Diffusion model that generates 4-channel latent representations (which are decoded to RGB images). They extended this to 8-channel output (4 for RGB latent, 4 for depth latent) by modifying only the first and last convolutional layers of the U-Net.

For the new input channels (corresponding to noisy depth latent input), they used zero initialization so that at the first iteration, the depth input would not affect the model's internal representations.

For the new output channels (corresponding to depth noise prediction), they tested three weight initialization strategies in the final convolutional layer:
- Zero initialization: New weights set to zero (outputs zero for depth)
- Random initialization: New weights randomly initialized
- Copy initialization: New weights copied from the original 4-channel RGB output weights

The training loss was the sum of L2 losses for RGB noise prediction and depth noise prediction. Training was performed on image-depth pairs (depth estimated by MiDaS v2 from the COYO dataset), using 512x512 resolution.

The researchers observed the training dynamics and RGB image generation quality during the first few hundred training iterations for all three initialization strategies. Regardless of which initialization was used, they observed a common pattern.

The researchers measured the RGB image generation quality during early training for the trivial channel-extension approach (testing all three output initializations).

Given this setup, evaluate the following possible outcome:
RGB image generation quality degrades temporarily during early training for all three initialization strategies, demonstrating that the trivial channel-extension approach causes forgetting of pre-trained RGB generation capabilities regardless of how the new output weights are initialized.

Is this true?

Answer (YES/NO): YES